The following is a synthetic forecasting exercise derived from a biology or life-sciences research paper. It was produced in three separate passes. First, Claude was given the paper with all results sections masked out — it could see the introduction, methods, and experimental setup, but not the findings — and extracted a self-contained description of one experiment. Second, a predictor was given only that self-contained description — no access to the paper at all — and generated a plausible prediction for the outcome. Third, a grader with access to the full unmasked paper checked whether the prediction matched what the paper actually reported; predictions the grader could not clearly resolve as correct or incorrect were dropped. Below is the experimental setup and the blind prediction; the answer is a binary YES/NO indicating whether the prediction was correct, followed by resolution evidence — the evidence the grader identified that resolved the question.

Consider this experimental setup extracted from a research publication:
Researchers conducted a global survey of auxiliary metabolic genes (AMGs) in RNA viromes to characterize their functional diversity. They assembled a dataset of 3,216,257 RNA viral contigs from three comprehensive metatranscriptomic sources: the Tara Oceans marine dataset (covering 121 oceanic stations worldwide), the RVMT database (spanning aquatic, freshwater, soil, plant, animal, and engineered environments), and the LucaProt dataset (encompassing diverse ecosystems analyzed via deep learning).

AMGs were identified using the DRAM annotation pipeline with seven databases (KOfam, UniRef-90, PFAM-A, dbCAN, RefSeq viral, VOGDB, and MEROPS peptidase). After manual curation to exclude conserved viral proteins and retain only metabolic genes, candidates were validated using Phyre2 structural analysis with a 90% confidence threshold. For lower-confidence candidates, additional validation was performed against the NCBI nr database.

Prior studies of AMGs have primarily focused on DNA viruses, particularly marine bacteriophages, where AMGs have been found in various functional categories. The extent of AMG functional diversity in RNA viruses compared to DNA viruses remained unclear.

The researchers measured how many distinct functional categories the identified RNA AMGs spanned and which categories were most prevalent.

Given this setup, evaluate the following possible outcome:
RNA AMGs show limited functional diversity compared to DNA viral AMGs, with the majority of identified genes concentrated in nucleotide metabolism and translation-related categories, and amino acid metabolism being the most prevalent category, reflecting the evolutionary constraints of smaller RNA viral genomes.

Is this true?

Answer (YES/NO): NO